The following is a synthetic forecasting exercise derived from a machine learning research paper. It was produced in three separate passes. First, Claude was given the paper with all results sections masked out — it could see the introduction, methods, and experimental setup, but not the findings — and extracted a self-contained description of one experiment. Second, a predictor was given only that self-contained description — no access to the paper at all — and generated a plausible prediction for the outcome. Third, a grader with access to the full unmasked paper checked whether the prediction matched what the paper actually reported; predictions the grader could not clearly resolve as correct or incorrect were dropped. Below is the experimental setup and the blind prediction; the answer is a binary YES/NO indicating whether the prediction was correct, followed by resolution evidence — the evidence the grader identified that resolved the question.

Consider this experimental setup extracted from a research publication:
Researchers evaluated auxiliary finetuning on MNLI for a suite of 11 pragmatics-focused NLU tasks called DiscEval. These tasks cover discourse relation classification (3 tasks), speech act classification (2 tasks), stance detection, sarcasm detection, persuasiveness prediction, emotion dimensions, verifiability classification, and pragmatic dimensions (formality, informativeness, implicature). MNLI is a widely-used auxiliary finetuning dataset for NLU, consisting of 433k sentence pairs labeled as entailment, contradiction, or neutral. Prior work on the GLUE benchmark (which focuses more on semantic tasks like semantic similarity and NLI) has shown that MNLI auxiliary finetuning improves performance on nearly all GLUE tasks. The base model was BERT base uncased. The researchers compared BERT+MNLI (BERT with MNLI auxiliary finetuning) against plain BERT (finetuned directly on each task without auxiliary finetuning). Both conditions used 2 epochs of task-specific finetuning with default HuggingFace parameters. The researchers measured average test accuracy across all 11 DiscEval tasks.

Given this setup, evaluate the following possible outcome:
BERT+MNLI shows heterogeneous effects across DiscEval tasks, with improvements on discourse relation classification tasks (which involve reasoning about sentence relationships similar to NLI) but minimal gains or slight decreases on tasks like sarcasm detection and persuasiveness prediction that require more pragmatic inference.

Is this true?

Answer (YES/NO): NO